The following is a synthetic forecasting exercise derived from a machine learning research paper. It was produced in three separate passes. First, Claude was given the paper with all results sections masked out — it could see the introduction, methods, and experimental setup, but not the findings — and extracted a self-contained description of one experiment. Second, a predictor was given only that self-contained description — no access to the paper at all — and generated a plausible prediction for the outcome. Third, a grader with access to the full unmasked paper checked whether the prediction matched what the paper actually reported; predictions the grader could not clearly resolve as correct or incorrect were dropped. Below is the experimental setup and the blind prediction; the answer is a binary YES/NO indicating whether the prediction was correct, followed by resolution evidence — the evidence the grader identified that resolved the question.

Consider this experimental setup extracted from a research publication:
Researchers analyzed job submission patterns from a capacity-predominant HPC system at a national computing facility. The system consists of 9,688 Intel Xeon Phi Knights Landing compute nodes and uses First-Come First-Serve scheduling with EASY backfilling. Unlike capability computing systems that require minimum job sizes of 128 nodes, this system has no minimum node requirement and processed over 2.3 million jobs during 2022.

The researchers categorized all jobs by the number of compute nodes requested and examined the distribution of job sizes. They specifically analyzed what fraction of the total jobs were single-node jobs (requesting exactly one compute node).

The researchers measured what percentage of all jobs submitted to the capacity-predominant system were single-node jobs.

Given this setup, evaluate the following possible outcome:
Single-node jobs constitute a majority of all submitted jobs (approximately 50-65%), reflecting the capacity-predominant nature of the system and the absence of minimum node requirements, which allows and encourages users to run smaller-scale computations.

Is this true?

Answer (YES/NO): NO